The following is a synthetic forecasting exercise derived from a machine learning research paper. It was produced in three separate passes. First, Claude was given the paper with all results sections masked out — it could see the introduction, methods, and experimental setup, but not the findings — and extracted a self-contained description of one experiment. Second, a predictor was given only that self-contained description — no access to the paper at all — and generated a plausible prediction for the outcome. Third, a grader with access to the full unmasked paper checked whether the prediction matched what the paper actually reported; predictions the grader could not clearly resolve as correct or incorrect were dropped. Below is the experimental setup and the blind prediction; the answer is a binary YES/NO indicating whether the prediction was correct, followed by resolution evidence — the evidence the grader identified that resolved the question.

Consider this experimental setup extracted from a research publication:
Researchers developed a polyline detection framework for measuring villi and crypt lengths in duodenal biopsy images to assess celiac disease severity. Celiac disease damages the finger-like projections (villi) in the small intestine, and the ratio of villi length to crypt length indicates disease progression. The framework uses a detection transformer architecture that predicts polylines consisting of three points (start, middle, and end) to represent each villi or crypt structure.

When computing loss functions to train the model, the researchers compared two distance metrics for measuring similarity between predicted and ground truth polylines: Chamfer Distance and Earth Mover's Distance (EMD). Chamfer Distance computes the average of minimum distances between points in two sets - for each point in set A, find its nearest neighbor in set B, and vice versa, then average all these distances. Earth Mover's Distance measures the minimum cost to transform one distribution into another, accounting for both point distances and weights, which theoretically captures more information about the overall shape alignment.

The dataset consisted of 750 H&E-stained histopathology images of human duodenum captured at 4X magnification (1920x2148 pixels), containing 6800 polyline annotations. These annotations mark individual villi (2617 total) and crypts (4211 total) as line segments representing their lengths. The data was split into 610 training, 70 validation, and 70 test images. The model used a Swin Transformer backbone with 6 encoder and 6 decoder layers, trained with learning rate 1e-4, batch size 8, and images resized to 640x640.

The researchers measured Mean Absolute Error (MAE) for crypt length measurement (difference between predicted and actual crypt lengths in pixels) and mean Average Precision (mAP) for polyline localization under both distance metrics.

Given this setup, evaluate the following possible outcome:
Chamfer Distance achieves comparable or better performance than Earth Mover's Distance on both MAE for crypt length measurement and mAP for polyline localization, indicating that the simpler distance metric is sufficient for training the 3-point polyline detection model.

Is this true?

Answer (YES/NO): YES